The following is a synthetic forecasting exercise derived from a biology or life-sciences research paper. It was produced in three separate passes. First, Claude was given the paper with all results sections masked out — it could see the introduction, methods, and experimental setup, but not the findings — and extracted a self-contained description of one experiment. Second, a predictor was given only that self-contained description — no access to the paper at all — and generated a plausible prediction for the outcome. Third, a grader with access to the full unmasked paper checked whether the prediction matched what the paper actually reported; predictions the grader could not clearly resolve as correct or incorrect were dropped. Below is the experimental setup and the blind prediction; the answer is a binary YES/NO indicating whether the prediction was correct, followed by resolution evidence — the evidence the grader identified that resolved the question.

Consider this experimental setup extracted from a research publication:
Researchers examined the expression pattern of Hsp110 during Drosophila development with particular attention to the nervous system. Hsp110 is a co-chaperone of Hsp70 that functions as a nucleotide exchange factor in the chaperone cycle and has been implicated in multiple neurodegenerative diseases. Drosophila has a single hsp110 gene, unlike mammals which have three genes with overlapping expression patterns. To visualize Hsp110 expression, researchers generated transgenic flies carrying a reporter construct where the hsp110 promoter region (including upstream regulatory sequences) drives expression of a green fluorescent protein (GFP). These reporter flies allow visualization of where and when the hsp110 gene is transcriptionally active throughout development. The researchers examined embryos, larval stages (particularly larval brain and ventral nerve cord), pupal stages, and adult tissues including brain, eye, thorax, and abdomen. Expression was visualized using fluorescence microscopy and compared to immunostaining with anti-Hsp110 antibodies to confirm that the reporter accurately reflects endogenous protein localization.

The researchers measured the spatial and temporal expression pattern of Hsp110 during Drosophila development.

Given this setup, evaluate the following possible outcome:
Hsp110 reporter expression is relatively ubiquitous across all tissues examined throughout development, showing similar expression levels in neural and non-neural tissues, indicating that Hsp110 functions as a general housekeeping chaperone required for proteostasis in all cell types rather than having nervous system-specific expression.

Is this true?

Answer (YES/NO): YES